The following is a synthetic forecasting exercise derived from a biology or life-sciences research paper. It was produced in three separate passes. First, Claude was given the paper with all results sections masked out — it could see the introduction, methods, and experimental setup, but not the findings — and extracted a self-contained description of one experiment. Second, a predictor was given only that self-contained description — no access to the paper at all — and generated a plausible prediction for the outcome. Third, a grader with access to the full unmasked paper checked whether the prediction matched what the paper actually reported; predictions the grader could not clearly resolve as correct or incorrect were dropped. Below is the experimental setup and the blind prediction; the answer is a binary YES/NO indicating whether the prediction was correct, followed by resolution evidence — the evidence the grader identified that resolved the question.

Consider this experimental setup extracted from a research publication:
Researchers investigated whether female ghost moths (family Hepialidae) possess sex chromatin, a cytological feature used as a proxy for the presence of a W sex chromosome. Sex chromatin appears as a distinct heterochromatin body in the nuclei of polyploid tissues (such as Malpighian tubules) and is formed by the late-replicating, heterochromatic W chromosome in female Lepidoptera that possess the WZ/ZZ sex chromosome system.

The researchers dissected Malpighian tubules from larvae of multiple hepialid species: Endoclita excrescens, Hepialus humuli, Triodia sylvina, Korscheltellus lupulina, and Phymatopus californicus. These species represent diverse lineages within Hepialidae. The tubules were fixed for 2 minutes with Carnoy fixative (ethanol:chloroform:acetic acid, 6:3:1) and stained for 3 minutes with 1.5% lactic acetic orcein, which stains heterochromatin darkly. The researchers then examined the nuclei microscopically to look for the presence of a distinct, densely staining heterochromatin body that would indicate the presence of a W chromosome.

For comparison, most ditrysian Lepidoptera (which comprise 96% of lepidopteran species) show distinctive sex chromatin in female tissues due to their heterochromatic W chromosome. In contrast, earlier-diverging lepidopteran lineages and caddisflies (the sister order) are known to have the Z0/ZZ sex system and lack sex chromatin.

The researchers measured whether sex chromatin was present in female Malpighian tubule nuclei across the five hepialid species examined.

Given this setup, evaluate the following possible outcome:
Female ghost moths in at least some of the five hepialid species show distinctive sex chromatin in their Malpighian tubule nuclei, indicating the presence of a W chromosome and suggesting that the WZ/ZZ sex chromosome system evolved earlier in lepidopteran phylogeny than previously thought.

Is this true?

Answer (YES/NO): NO